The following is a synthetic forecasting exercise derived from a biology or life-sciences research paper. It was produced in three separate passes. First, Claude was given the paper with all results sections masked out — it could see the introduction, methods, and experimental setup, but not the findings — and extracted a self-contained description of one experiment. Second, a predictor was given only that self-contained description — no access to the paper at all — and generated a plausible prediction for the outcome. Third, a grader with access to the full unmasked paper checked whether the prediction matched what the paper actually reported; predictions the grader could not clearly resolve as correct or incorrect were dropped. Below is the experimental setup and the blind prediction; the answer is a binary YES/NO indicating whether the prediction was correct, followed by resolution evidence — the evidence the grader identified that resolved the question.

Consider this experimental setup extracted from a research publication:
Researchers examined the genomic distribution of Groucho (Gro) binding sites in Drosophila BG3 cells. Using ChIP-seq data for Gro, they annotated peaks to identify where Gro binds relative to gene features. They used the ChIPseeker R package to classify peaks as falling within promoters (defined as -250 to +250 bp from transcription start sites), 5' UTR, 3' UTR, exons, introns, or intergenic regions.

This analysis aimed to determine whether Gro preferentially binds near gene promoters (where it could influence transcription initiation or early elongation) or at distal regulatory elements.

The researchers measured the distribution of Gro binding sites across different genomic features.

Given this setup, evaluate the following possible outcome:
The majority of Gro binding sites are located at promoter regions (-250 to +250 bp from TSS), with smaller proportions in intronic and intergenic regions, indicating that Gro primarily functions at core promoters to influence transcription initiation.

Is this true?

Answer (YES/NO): NO